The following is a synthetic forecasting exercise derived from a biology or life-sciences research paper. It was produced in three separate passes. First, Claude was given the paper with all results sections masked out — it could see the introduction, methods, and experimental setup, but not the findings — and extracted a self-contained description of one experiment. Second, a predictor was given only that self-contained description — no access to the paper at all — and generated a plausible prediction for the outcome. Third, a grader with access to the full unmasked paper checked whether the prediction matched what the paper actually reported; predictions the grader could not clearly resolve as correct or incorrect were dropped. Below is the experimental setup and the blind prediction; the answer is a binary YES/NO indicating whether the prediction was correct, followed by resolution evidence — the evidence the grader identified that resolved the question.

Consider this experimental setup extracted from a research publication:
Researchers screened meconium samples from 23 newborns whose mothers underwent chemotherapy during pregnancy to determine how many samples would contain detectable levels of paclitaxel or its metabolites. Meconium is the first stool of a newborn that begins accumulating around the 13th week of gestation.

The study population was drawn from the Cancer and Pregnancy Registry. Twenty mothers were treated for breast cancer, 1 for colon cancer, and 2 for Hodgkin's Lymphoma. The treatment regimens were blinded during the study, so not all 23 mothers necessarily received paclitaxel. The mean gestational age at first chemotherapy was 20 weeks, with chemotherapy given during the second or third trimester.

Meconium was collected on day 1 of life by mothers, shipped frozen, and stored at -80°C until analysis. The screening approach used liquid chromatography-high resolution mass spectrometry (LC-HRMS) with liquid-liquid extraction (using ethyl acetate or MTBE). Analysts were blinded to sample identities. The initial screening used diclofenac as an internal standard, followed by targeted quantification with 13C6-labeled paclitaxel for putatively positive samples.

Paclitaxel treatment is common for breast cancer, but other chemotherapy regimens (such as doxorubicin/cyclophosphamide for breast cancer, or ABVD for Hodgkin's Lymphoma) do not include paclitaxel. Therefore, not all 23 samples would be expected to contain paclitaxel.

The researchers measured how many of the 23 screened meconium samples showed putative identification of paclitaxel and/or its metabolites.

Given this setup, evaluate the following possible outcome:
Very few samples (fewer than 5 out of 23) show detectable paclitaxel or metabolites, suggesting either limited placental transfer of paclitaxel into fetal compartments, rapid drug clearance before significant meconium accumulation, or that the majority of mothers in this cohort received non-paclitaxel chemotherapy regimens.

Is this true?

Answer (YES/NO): NO